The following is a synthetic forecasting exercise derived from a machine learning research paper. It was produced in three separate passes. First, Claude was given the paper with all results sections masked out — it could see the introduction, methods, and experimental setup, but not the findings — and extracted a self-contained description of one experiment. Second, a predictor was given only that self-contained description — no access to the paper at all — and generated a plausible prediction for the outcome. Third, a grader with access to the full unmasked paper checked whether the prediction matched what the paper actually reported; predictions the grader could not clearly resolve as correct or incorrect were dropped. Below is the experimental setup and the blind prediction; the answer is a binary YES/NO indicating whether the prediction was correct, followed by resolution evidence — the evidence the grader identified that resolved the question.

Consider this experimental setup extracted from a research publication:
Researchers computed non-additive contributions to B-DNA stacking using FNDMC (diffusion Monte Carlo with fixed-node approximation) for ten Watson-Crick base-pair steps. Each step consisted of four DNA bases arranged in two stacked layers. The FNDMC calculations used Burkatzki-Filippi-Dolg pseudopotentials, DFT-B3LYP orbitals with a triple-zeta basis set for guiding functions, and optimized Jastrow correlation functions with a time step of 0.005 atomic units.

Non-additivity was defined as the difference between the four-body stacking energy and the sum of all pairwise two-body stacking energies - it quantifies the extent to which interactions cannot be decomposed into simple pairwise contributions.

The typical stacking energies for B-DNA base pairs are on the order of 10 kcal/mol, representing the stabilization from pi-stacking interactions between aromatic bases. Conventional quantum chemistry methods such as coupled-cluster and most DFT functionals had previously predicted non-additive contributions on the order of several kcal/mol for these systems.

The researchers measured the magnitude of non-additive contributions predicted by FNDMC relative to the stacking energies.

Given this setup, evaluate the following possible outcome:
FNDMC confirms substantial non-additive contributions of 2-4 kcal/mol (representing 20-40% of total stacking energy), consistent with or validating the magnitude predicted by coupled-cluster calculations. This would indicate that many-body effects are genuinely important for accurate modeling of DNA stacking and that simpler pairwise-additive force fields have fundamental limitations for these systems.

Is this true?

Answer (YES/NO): NO